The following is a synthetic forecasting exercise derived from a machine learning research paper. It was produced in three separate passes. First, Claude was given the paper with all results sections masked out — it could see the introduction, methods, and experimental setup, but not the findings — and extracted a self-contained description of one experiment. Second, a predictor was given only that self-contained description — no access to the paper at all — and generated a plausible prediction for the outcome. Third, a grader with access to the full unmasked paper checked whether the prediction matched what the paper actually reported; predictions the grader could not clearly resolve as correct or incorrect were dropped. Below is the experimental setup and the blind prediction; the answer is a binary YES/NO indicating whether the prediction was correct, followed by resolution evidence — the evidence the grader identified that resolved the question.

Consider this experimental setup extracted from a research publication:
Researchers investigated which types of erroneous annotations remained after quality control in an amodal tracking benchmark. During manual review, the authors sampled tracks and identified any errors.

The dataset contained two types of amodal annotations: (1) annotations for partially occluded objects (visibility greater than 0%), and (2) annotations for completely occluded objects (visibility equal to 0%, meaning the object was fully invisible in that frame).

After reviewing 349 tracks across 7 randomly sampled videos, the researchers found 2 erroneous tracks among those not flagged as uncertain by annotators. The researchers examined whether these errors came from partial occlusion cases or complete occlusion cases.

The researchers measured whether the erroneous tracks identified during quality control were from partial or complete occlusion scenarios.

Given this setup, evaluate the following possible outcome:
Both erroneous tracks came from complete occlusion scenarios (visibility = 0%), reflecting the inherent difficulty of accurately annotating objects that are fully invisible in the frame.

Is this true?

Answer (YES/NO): YES